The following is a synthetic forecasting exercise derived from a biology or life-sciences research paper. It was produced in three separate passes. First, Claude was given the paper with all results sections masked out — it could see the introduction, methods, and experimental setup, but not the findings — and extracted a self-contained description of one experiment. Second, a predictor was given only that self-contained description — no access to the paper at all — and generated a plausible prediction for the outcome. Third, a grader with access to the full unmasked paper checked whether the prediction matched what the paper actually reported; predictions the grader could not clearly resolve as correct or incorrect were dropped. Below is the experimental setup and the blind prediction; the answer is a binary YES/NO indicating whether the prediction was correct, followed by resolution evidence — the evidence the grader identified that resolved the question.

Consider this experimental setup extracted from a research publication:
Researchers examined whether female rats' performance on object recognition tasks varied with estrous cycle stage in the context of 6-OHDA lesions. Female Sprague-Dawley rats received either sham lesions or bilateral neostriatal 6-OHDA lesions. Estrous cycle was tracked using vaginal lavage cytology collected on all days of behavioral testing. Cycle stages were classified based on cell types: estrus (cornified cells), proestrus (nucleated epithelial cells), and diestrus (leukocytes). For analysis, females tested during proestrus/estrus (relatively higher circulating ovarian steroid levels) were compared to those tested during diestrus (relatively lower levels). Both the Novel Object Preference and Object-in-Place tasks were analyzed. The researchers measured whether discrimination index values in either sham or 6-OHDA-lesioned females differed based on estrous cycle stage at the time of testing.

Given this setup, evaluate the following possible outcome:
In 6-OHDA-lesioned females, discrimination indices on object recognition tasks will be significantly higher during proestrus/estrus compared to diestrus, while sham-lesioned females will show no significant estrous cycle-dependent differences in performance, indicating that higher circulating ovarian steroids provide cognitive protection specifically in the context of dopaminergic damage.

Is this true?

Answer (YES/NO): NO